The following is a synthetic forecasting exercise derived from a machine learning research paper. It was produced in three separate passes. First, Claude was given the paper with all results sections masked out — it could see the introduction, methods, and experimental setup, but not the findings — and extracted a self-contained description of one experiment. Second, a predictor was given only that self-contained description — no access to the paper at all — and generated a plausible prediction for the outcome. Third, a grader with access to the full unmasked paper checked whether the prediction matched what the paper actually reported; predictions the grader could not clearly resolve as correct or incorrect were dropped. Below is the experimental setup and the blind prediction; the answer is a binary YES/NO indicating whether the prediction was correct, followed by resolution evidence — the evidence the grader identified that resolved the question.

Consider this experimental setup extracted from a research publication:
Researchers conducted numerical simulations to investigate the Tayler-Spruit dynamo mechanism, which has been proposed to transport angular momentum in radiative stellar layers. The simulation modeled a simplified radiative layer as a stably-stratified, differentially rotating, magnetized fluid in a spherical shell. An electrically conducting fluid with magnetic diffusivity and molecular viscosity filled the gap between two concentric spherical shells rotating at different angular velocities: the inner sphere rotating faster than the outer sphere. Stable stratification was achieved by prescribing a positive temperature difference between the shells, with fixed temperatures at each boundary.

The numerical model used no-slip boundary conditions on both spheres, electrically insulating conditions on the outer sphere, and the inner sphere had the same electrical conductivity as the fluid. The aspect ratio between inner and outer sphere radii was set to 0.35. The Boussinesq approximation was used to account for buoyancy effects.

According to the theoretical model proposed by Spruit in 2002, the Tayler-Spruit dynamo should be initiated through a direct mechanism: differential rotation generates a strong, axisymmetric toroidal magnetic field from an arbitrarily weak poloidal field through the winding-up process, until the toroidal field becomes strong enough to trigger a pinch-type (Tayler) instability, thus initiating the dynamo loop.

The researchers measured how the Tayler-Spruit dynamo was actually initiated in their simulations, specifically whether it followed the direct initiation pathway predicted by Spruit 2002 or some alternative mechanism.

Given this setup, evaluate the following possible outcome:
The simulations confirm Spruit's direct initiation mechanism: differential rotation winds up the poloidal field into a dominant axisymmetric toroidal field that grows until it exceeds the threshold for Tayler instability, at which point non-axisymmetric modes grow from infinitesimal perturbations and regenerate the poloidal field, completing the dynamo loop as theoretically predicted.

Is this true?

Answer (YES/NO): NO